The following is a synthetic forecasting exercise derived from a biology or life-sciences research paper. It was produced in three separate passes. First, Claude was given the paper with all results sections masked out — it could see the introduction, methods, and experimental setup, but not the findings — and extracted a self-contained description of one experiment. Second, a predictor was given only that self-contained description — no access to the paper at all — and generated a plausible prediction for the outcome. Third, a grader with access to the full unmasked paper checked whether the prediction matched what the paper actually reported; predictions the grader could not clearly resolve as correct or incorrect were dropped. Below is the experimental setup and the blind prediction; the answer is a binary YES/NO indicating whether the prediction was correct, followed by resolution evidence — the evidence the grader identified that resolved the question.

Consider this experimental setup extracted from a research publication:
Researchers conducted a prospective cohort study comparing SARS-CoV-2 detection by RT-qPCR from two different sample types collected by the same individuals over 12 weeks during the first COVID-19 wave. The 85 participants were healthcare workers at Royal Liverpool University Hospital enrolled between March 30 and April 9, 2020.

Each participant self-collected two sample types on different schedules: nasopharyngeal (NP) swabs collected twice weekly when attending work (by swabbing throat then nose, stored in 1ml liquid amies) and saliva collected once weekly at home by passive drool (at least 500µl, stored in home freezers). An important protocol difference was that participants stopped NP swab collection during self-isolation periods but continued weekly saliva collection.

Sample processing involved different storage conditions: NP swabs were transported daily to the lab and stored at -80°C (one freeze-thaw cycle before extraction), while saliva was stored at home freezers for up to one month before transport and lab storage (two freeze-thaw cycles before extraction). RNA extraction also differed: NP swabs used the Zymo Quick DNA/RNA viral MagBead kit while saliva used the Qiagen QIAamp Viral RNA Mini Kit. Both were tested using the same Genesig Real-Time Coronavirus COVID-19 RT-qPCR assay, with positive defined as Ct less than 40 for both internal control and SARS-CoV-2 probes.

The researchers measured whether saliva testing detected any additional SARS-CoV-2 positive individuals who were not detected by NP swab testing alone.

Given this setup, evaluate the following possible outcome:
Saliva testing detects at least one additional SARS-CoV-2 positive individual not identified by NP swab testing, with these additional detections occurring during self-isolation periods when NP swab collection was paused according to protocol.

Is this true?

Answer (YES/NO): NO